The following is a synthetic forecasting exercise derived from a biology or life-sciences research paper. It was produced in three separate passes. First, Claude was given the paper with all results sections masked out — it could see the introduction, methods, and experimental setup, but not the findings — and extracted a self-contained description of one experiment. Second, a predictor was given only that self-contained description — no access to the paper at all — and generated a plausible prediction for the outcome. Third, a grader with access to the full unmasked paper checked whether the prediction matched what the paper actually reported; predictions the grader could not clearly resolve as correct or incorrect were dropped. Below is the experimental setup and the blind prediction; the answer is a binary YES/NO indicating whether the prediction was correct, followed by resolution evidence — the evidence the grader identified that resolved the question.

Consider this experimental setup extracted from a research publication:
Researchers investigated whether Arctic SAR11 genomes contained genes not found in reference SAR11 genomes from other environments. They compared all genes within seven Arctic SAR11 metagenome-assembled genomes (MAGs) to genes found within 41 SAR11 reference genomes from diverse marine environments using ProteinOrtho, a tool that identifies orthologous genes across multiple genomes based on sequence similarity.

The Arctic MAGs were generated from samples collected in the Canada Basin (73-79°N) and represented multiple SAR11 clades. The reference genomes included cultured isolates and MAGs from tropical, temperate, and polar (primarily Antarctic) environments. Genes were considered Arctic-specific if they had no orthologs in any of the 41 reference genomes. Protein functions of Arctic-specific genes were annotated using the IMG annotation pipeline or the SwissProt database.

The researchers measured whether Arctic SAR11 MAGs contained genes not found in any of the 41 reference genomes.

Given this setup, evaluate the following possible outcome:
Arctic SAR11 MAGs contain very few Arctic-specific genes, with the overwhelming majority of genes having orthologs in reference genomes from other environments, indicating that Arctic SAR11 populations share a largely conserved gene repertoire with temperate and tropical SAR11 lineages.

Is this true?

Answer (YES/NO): NO